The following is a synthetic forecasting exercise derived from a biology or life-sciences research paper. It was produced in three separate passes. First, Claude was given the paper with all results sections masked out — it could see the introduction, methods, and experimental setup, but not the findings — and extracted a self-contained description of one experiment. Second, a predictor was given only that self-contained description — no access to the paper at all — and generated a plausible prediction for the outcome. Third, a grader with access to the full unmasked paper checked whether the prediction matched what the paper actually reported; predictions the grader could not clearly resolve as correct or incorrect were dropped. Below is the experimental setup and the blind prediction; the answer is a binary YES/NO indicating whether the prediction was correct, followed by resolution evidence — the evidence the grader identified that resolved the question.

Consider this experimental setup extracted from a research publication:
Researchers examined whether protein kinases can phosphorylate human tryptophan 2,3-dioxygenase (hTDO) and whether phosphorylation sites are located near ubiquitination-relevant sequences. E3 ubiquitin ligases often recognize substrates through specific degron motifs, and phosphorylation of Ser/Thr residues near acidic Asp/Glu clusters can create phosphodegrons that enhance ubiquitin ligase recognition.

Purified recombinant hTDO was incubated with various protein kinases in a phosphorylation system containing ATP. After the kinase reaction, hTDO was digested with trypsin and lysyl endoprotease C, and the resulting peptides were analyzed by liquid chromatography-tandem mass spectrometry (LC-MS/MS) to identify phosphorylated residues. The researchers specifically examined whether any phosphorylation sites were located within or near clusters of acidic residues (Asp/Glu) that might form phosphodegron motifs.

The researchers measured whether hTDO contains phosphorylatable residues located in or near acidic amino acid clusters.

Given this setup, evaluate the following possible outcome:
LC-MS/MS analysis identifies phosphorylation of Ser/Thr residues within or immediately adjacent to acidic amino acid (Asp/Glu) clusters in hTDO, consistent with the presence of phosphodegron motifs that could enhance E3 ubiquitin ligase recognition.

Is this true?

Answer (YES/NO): YES